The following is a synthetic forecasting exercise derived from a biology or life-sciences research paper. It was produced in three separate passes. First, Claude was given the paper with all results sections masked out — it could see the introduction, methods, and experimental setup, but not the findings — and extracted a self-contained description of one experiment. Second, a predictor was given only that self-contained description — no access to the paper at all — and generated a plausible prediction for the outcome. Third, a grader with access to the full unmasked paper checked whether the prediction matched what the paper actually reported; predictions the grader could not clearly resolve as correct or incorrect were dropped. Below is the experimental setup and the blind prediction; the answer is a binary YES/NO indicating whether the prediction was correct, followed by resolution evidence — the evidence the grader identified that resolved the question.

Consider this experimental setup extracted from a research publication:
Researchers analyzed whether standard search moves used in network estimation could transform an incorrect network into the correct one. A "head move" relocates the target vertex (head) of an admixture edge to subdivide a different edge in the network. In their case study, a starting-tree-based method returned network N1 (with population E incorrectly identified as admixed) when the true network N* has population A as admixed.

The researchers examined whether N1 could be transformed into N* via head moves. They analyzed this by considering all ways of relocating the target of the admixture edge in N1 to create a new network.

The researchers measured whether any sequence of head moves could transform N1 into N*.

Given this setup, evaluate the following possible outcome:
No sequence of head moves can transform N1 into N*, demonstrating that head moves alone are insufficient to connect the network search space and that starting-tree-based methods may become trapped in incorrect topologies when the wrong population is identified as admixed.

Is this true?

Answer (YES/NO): YES